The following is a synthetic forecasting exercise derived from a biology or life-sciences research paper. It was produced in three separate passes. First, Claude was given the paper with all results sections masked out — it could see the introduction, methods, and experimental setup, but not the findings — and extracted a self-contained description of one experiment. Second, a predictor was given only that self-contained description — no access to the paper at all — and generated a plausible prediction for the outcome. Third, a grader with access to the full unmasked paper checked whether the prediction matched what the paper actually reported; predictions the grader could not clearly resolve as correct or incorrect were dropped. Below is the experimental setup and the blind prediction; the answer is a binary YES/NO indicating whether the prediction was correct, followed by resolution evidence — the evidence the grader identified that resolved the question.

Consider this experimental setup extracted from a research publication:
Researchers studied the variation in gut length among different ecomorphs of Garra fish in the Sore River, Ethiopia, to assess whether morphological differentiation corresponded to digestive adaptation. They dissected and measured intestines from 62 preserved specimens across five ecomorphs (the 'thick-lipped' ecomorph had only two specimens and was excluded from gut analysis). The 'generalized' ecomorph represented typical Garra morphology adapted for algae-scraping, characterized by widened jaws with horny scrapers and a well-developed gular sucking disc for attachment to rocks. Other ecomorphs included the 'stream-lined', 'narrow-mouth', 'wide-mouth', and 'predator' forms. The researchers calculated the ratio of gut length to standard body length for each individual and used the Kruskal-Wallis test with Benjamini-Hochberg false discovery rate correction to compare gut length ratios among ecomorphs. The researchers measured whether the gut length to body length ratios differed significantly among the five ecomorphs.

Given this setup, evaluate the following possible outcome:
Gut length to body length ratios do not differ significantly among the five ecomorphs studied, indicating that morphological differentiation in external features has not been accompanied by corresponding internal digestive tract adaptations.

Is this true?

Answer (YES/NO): NO